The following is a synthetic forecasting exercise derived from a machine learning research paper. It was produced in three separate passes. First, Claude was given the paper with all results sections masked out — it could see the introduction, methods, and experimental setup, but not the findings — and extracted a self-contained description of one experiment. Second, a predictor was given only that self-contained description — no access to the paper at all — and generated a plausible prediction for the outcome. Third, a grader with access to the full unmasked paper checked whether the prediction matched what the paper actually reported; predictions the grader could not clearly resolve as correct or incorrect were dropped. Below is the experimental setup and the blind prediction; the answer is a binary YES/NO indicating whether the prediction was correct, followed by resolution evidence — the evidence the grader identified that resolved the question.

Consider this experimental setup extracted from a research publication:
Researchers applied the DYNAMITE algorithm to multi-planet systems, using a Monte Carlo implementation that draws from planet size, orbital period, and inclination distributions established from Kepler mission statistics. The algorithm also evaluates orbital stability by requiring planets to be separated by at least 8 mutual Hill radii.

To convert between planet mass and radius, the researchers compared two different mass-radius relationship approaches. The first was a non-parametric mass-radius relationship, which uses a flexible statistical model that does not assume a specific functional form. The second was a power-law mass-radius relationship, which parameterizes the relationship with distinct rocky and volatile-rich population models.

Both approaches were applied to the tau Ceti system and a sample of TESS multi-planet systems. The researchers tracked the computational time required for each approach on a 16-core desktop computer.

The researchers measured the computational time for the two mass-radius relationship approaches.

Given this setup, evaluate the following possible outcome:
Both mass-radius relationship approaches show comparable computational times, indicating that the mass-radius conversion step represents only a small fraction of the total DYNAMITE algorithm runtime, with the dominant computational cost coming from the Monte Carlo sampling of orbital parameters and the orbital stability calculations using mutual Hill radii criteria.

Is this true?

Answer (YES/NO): NO